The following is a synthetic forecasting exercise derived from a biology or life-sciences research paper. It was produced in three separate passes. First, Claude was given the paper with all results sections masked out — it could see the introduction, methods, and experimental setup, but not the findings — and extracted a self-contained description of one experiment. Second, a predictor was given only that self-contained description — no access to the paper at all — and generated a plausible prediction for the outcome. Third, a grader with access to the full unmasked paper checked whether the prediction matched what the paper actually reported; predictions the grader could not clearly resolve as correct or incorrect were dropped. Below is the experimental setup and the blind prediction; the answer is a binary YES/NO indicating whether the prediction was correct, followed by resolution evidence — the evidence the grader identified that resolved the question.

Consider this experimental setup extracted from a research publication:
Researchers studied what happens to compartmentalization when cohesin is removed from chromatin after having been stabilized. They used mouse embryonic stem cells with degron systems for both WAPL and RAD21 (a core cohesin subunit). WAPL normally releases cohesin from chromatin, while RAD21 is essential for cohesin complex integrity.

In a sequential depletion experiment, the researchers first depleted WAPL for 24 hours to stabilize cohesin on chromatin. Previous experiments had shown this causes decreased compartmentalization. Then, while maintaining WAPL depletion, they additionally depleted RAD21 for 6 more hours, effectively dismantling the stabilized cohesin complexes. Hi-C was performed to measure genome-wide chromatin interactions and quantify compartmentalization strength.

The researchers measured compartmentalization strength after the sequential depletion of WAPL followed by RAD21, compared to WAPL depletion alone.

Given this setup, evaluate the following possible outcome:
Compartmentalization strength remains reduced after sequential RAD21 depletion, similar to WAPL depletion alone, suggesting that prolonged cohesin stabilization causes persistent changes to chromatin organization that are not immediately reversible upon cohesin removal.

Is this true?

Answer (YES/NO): NO